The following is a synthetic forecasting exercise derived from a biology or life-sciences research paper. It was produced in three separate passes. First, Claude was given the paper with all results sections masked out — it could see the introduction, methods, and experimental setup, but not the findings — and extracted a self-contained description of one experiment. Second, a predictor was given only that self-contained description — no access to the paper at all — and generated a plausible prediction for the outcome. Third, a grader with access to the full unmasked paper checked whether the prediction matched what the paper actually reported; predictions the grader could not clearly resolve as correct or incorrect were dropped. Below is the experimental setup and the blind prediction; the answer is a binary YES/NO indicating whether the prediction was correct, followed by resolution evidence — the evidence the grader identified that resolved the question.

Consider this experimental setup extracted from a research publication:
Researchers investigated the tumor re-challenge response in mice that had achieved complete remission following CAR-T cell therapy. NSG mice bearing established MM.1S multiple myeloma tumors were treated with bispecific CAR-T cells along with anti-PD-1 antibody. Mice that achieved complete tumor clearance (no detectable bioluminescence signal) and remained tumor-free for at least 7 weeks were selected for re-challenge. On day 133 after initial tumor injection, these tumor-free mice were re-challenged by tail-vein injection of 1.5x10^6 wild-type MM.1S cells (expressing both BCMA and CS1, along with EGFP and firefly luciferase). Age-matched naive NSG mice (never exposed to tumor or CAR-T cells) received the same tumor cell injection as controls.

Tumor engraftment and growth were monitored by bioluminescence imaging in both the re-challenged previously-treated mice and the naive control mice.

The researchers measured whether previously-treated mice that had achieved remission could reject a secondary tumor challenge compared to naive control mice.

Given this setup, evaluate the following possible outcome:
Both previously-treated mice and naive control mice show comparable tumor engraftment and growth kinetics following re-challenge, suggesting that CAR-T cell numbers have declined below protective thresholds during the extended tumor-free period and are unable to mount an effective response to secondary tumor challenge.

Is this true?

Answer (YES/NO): NO